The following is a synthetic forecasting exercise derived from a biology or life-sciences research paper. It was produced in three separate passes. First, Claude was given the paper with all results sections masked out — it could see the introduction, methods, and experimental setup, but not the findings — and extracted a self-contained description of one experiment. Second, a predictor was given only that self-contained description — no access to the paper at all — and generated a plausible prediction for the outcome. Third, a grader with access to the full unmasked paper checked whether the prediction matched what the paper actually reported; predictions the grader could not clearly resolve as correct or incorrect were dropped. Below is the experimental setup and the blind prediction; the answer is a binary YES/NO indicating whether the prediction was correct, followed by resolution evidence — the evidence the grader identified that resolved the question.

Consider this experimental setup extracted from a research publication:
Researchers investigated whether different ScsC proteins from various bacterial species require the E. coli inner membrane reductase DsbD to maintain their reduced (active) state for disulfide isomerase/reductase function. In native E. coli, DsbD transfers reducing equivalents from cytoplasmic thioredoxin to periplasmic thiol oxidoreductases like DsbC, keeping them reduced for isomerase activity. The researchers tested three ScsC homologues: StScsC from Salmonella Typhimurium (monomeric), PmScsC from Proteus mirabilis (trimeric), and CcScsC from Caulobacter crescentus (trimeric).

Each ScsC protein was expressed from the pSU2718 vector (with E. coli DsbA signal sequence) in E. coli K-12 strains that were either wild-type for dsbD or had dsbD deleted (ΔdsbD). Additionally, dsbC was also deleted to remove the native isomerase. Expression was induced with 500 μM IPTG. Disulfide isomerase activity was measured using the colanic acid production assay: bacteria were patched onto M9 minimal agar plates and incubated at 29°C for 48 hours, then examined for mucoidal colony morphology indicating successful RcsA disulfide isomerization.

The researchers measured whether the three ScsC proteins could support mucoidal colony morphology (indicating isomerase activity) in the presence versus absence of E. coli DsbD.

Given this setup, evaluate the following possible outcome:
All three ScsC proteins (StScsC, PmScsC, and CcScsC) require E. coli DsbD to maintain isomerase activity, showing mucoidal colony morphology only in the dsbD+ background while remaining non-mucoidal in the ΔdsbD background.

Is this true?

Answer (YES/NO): NO